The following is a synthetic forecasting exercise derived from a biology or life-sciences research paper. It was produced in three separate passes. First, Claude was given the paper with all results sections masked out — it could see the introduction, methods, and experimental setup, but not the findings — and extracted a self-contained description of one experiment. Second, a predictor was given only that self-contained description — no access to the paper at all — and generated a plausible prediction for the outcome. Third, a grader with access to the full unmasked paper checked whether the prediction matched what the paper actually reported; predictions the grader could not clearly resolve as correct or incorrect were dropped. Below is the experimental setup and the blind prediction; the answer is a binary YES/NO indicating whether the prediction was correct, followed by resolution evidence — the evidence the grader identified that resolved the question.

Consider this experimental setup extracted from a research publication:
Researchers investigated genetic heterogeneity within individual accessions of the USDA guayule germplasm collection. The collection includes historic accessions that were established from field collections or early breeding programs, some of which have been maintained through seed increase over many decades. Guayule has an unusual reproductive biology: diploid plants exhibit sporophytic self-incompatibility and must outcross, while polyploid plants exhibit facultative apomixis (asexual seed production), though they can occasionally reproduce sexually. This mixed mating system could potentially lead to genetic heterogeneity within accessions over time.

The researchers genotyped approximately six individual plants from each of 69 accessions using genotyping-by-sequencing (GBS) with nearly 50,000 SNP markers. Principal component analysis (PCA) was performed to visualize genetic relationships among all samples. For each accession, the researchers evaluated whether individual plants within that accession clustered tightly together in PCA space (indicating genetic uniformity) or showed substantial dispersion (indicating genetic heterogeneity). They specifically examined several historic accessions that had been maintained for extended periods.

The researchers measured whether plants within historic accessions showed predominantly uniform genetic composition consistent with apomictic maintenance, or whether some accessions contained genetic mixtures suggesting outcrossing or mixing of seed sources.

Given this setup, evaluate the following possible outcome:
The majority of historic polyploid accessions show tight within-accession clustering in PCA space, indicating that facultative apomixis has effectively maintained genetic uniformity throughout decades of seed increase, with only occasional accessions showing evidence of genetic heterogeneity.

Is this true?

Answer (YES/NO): NO